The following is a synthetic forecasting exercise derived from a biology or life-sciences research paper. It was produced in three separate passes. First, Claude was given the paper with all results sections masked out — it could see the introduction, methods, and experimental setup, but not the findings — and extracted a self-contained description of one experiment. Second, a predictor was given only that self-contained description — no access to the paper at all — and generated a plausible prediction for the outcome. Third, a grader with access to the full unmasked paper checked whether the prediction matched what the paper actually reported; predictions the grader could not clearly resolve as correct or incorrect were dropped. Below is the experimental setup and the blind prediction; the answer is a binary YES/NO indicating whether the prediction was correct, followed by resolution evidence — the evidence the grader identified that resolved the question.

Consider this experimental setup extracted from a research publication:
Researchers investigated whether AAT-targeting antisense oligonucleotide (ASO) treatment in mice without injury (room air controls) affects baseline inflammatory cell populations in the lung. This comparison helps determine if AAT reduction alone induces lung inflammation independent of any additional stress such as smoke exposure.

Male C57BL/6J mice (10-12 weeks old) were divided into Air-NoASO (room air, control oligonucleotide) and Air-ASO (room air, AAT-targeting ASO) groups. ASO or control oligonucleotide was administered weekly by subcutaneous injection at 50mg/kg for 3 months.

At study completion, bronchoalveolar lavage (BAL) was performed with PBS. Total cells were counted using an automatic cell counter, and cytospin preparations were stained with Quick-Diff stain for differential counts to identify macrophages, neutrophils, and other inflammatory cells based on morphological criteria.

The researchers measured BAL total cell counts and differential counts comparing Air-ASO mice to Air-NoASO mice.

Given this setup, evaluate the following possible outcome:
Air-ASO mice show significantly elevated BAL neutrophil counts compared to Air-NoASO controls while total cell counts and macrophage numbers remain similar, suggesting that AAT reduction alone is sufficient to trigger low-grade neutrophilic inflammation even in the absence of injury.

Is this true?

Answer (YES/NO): NO